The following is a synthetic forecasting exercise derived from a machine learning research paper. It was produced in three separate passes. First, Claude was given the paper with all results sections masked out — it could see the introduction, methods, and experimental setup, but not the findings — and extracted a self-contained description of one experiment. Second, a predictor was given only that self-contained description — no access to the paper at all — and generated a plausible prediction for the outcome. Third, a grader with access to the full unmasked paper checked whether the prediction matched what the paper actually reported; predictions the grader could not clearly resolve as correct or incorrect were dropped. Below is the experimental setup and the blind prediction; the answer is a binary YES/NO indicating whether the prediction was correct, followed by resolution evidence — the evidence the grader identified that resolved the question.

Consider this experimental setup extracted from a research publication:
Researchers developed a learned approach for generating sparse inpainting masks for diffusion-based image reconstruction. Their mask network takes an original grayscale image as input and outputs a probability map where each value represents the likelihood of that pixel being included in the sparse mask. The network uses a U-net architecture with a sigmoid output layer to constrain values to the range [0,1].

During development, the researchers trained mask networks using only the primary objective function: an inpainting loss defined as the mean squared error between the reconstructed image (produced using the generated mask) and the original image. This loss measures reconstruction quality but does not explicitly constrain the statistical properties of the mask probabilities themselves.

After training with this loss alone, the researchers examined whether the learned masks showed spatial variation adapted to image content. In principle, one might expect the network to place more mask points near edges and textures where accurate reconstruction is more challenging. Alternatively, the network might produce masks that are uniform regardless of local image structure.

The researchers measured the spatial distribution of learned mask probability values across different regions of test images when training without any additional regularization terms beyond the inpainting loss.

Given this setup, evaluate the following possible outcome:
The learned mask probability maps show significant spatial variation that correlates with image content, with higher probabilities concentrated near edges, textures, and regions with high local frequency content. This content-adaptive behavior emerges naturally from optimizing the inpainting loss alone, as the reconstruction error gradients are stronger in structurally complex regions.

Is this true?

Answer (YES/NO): NO